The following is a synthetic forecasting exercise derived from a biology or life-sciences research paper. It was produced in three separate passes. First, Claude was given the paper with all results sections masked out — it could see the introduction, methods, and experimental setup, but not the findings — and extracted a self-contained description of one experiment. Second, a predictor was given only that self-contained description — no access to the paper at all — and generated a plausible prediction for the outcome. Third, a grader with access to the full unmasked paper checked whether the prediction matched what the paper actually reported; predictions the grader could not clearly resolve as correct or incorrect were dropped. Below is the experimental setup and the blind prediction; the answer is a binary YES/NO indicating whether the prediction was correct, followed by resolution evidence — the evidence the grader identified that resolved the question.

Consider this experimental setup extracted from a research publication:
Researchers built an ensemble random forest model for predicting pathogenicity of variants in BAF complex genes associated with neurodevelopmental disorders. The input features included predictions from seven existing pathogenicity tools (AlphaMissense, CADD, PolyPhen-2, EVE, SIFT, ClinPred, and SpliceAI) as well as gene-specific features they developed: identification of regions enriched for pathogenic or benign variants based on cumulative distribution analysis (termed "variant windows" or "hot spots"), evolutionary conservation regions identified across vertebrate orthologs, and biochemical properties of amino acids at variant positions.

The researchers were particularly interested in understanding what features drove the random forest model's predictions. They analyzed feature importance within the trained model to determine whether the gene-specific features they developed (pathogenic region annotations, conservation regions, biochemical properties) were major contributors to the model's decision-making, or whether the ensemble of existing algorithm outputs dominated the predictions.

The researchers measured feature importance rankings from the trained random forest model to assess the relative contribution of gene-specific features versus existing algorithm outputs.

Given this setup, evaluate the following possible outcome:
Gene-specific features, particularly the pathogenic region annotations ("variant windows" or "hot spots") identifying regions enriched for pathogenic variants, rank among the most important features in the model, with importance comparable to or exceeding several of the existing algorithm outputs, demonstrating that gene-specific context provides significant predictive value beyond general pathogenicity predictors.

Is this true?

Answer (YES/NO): YES